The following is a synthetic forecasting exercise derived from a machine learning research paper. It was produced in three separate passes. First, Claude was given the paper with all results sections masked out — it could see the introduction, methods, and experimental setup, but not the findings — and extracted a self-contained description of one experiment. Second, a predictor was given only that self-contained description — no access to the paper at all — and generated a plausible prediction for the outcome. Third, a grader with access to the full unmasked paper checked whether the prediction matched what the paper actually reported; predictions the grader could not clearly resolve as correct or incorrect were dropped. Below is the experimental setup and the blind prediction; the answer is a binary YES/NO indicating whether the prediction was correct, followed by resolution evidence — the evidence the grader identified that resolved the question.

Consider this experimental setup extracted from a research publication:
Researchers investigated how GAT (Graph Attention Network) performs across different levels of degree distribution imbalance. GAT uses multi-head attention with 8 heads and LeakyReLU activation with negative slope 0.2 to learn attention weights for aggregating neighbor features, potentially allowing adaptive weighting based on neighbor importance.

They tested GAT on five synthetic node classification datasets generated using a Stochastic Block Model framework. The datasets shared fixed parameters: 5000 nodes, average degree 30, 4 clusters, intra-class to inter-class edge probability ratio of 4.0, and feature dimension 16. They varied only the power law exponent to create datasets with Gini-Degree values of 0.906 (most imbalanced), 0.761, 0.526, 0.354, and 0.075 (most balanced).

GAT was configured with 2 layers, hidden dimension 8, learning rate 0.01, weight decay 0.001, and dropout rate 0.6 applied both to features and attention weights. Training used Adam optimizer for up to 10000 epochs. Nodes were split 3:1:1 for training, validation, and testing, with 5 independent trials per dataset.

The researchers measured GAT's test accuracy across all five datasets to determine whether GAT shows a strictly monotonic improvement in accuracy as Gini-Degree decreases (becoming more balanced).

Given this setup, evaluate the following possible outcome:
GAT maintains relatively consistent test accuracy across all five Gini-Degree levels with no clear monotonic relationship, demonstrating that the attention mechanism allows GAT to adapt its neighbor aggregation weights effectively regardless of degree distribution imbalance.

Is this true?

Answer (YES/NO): NO